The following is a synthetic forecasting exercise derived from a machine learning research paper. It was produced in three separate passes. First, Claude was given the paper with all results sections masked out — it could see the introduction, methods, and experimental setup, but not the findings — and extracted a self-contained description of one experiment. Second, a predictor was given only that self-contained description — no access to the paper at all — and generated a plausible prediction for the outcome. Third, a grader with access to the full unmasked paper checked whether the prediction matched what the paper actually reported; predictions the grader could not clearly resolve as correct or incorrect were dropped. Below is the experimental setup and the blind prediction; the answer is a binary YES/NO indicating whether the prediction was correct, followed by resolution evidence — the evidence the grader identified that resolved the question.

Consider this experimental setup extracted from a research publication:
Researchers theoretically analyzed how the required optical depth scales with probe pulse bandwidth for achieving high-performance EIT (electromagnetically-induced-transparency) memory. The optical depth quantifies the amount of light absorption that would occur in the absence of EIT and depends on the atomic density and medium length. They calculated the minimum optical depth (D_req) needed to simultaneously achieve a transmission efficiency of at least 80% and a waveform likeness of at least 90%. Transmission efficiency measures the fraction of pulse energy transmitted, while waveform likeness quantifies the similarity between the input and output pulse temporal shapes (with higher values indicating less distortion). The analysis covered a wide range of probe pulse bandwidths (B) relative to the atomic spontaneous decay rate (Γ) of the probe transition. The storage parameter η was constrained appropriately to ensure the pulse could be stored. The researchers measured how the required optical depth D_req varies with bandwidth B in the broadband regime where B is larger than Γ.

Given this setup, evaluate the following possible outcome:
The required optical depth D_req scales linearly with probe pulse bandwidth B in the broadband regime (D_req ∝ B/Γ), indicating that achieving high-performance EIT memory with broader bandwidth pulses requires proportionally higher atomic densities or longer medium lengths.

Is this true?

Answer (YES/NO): YES